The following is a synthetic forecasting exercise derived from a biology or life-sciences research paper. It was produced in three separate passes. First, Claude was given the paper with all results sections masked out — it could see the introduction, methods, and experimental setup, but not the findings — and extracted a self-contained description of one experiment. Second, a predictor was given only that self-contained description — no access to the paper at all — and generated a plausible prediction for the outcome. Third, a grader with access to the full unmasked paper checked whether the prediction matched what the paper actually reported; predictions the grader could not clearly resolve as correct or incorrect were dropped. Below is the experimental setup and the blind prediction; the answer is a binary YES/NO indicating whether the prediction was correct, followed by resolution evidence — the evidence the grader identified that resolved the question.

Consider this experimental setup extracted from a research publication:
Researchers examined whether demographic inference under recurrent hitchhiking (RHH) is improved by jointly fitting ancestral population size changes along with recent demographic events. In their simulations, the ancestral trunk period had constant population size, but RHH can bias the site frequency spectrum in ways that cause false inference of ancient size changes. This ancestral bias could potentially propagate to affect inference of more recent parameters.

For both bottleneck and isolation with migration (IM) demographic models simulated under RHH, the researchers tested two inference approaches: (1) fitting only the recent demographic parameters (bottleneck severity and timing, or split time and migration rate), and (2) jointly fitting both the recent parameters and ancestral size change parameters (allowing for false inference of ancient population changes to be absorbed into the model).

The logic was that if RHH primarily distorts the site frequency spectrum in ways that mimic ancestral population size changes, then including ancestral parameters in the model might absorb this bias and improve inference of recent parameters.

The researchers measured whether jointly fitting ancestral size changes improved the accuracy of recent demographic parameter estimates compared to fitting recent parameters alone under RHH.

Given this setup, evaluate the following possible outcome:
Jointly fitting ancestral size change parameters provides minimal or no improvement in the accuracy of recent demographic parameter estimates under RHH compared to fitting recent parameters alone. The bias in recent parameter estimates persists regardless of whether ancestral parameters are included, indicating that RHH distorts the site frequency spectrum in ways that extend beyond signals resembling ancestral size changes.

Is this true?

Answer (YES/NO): YES